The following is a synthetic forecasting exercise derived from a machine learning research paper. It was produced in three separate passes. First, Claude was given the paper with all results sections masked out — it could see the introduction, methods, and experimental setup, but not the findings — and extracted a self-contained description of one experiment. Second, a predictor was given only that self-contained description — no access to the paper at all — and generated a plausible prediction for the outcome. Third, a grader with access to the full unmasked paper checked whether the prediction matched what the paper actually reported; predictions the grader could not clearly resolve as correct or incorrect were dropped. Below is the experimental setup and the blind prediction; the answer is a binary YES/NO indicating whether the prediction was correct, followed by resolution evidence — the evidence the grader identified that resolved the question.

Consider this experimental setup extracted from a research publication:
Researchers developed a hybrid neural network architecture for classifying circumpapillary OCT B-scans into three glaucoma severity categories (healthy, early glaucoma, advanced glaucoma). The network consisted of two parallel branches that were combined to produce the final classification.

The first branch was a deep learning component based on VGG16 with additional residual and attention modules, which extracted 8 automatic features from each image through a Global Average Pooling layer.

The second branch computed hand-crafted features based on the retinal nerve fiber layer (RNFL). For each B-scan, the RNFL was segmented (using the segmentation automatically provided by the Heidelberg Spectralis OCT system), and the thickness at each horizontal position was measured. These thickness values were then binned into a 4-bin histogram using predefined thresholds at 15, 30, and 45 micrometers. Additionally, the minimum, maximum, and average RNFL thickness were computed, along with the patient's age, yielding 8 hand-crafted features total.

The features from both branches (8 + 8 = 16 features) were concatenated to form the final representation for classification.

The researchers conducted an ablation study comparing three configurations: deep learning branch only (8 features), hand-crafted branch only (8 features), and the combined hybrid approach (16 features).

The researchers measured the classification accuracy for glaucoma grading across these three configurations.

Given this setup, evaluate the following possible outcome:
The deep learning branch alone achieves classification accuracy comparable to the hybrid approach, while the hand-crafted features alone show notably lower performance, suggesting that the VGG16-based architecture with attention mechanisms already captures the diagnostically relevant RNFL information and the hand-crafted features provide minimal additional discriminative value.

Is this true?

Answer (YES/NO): NO